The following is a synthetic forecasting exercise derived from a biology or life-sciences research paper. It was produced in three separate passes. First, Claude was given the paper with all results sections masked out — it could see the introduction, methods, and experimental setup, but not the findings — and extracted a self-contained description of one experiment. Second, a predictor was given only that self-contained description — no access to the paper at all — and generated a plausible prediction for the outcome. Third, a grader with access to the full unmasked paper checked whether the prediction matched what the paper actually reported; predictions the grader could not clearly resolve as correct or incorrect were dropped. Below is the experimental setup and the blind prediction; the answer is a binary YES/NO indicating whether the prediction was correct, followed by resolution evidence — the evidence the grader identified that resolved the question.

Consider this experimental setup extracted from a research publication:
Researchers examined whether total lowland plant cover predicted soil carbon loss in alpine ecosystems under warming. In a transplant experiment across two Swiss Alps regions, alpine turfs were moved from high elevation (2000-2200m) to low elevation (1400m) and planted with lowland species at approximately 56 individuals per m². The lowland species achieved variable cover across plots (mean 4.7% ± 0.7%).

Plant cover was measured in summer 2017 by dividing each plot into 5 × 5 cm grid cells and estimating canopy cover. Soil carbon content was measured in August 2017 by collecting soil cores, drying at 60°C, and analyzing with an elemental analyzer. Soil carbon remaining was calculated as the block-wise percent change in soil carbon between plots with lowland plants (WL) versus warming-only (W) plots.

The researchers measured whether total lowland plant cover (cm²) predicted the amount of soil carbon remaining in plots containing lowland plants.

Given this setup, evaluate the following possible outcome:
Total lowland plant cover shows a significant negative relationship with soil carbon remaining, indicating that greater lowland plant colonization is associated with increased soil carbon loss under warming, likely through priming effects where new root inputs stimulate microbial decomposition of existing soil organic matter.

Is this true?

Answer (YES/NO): YES